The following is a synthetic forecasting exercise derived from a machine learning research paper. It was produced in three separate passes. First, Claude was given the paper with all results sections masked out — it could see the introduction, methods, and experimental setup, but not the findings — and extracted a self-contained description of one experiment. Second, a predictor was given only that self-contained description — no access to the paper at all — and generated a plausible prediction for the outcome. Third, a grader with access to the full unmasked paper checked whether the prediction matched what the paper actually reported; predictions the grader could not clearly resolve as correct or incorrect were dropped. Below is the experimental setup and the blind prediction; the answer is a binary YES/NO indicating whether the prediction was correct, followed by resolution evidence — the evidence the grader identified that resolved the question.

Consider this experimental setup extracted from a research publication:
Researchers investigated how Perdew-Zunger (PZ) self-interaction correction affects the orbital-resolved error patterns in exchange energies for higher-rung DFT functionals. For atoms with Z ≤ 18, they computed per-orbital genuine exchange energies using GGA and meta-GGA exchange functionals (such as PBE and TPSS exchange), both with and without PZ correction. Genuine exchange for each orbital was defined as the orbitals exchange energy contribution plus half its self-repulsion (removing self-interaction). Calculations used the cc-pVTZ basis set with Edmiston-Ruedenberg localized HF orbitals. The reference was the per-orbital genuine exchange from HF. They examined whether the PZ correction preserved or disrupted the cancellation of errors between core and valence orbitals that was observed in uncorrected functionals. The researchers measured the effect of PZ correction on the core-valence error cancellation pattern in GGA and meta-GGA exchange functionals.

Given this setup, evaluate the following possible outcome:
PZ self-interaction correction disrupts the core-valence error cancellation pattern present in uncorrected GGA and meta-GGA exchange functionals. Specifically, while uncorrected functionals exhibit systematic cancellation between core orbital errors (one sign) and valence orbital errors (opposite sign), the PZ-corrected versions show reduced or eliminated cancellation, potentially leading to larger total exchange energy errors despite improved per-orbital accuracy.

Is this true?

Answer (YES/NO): NO